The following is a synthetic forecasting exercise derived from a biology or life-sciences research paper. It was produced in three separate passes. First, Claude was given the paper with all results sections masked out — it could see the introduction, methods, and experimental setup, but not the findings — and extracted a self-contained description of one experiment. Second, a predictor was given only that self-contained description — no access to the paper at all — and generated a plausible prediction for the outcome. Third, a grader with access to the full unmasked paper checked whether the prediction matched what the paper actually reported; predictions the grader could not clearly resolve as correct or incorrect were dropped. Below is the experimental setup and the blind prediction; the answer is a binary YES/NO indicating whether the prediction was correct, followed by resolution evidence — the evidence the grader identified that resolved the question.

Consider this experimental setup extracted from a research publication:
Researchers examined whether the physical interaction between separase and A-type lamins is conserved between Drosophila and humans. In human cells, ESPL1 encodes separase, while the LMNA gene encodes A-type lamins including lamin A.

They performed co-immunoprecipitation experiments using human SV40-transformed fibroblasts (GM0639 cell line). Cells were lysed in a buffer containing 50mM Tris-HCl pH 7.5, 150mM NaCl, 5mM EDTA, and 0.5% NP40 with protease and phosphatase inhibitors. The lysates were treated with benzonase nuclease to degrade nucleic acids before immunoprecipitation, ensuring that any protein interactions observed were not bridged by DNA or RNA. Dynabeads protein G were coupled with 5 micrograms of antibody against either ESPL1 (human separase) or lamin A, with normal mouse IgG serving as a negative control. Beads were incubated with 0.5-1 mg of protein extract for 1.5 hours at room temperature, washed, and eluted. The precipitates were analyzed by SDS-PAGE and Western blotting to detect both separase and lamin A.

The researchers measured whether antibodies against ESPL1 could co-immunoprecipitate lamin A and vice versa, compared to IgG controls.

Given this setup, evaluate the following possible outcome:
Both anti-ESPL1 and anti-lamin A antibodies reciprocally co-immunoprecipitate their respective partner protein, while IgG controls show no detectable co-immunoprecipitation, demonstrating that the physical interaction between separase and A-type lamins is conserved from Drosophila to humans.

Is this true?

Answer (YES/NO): YES